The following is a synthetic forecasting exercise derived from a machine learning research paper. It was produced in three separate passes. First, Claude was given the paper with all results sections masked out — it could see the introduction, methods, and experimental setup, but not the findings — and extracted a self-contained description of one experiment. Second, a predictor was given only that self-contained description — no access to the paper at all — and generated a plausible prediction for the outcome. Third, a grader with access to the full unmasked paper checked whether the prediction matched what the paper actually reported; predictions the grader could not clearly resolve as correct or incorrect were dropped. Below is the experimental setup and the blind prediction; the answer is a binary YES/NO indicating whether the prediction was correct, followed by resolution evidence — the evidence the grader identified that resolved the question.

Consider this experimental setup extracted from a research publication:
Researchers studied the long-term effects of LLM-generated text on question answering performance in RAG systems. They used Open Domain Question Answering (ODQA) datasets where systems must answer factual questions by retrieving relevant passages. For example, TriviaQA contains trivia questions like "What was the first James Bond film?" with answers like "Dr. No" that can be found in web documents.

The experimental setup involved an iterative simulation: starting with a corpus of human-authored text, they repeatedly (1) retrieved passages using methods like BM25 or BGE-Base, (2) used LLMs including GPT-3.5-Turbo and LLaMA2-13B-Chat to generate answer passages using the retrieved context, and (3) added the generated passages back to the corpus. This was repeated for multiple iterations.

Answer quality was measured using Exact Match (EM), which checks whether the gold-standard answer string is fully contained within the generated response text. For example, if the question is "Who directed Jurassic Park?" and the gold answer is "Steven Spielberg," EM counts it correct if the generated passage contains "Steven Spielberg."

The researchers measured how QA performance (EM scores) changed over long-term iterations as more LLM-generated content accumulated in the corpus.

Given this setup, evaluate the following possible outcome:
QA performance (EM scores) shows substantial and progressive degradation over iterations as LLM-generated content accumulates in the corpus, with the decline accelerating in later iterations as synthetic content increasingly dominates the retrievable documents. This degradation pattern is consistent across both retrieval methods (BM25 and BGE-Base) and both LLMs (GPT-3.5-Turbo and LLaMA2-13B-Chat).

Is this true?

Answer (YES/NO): NO